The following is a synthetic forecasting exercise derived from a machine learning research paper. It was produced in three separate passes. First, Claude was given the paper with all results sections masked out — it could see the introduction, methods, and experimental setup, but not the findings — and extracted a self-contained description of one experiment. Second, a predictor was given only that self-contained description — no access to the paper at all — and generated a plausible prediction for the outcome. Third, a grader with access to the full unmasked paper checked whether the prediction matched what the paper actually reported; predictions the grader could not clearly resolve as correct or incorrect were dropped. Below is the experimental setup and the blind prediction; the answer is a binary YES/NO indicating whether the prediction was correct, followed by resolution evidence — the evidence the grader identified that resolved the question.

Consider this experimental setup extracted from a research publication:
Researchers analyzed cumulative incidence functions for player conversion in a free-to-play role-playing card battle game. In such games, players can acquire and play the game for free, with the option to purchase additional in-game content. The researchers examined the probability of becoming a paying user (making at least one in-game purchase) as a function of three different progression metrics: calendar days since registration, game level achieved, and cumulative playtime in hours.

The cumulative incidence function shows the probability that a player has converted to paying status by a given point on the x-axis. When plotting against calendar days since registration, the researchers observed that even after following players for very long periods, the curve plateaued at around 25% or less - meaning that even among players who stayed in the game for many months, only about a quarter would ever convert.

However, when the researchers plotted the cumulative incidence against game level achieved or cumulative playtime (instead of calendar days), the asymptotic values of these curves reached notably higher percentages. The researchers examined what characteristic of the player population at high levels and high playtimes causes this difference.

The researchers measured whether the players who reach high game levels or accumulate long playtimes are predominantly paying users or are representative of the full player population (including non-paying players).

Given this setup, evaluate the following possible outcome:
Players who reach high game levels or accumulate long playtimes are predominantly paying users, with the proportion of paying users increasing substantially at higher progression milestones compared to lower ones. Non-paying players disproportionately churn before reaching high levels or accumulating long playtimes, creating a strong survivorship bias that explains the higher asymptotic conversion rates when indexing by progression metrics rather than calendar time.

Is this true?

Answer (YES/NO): YES